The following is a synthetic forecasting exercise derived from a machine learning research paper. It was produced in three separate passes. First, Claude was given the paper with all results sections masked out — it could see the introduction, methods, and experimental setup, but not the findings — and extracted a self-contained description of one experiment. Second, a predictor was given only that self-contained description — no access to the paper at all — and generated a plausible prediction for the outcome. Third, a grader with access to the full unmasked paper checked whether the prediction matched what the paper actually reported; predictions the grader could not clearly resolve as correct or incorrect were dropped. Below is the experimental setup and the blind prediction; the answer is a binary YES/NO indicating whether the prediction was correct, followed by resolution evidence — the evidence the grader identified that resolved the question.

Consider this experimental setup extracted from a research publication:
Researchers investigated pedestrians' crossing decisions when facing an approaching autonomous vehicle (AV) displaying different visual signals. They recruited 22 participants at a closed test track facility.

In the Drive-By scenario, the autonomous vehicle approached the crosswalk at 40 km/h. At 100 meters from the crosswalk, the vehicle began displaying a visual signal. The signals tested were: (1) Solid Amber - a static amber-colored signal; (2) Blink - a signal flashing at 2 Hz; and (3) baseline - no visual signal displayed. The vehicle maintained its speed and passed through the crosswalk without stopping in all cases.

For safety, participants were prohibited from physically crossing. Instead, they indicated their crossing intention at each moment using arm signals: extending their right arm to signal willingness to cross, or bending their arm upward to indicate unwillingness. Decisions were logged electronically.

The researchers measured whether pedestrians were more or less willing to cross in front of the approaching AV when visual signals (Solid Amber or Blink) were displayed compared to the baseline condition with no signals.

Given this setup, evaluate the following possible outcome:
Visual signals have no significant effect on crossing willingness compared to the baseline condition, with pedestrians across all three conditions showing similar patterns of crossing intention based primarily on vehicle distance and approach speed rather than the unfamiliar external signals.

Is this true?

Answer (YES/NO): YES